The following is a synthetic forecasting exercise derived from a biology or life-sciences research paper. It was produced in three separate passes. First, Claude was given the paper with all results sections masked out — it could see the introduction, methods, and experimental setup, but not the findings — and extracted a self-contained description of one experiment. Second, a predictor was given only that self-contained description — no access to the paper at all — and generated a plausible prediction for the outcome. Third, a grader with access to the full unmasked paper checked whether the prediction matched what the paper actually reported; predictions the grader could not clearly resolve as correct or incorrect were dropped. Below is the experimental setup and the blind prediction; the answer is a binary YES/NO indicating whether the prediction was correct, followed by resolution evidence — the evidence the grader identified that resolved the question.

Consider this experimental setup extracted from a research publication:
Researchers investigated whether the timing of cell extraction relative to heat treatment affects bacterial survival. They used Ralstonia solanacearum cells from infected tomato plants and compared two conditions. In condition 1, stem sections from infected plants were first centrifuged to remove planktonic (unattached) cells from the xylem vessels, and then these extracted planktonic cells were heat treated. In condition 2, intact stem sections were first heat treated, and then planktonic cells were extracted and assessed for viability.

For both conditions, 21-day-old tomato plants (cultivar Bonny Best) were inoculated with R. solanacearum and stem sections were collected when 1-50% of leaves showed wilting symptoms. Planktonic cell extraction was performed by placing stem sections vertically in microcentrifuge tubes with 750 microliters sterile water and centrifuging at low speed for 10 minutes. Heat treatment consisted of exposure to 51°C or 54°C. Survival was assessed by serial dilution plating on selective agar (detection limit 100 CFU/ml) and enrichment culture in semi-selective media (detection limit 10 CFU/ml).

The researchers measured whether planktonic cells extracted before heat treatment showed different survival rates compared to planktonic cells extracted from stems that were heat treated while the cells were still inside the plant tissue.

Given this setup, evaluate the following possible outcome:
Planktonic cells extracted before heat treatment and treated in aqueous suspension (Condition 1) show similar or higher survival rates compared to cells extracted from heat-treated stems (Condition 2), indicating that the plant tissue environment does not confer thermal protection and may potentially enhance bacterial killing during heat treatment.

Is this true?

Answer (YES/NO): NO